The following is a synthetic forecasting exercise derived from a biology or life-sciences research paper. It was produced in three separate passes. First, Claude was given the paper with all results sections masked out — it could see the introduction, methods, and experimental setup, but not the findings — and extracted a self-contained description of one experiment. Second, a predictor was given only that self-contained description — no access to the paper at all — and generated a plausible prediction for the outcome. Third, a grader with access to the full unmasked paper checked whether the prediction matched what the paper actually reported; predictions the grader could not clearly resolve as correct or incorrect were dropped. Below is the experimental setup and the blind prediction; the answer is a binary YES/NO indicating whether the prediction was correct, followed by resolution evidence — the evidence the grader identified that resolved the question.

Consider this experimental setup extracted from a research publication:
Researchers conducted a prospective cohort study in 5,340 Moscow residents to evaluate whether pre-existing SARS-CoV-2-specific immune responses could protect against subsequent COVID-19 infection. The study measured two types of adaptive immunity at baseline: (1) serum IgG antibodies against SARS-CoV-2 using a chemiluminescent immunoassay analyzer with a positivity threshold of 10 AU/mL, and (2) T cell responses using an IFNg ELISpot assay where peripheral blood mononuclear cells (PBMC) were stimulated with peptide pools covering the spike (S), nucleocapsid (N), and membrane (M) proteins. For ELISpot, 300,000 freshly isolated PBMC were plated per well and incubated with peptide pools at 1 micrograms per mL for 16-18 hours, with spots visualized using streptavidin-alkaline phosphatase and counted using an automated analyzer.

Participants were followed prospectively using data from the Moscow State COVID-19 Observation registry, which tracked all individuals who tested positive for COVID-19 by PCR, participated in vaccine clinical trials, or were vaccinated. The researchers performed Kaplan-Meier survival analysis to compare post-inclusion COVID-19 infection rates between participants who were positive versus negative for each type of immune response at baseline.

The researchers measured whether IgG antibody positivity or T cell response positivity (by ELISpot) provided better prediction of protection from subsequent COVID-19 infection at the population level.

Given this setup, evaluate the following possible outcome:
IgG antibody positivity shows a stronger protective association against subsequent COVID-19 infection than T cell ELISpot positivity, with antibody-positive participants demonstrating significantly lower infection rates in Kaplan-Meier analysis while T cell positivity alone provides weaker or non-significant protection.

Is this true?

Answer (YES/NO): YES